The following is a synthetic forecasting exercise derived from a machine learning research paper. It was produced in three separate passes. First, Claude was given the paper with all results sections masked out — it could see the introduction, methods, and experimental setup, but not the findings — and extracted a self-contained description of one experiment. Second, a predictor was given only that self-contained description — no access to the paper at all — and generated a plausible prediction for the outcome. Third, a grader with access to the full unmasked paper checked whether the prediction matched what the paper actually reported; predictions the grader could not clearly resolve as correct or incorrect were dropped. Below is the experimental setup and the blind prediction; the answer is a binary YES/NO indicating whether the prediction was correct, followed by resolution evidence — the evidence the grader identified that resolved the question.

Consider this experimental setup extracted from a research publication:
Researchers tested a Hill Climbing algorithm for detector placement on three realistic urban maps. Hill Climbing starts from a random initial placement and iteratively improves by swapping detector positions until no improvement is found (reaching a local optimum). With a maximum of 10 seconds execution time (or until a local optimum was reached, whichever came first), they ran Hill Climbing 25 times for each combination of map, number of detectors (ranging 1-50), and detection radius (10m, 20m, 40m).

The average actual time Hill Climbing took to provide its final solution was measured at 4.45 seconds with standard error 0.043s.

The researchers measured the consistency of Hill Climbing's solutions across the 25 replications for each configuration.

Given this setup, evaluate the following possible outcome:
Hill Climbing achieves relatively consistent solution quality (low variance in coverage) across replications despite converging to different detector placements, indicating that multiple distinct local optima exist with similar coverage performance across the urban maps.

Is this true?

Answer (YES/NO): NO